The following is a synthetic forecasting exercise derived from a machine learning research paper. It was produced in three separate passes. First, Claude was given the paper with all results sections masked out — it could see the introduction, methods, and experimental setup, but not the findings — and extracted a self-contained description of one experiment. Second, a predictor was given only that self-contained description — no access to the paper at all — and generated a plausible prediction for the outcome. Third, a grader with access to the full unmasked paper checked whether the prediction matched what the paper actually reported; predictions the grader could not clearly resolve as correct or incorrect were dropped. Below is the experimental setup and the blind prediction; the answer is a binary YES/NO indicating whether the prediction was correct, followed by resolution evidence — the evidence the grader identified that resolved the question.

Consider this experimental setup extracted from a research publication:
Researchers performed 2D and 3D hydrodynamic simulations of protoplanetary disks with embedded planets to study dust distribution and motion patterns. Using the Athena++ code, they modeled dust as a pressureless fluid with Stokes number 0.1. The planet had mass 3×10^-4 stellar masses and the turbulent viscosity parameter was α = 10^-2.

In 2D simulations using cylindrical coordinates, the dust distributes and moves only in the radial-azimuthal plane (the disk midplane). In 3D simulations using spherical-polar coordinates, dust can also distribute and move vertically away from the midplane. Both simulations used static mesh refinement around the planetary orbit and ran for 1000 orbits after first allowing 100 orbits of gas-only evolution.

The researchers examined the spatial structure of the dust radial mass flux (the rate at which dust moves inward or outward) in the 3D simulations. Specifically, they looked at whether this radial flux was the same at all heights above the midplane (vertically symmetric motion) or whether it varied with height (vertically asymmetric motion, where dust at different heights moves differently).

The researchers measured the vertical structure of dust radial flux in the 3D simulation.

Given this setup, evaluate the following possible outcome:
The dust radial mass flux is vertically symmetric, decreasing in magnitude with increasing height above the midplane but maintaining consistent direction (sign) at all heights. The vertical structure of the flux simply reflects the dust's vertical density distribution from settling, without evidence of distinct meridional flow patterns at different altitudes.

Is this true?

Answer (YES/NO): NO